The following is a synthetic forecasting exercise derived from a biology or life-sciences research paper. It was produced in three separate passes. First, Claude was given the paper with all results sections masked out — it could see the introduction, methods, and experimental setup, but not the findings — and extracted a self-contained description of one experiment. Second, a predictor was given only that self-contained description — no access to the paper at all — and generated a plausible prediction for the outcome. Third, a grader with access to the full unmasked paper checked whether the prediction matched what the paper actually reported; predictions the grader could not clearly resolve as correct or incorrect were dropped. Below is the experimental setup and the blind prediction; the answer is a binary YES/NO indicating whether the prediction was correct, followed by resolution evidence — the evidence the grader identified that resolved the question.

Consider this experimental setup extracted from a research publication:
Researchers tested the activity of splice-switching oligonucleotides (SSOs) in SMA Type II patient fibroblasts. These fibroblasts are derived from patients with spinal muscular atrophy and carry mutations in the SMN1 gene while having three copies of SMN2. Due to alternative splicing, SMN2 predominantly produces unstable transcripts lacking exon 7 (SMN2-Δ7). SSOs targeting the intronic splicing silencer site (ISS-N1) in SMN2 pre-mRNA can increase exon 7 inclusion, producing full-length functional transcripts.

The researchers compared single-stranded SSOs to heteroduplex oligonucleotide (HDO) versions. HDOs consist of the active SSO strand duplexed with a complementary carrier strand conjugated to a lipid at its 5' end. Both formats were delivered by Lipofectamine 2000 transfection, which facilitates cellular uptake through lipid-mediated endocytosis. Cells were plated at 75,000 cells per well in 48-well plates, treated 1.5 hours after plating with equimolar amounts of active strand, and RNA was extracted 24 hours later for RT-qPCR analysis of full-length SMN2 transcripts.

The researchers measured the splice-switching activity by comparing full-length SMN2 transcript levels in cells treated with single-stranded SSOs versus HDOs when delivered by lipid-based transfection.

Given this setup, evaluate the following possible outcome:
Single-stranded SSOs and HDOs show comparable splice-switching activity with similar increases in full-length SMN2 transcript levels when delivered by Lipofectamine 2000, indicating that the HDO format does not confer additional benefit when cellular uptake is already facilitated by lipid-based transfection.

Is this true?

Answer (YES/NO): NO